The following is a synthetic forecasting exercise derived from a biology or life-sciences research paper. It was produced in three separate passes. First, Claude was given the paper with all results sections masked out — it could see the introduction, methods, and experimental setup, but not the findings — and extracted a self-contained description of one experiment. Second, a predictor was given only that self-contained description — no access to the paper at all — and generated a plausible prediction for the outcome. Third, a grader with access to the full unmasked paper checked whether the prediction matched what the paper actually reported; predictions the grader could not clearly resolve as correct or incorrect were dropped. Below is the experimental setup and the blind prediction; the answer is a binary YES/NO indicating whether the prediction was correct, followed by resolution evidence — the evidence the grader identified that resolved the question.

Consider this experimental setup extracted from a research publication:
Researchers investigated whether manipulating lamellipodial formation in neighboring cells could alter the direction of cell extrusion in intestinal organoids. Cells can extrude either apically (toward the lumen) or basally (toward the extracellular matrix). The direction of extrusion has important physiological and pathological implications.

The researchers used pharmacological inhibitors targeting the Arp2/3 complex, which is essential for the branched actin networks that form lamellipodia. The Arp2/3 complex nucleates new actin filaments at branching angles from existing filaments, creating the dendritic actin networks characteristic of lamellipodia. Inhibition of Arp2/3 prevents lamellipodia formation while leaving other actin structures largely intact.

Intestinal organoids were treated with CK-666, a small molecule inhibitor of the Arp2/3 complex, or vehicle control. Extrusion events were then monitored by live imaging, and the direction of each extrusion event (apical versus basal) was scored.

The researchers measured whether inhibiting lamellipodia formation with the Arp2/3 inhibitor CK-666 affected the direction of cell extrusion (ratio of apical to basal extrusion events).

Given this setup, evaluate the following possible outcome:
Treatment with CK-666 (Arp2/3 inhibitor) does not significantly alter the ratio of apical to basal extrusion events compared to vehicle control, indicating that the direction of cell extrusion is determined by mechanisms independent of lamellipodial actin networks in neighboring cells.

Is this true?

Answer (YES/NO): NO